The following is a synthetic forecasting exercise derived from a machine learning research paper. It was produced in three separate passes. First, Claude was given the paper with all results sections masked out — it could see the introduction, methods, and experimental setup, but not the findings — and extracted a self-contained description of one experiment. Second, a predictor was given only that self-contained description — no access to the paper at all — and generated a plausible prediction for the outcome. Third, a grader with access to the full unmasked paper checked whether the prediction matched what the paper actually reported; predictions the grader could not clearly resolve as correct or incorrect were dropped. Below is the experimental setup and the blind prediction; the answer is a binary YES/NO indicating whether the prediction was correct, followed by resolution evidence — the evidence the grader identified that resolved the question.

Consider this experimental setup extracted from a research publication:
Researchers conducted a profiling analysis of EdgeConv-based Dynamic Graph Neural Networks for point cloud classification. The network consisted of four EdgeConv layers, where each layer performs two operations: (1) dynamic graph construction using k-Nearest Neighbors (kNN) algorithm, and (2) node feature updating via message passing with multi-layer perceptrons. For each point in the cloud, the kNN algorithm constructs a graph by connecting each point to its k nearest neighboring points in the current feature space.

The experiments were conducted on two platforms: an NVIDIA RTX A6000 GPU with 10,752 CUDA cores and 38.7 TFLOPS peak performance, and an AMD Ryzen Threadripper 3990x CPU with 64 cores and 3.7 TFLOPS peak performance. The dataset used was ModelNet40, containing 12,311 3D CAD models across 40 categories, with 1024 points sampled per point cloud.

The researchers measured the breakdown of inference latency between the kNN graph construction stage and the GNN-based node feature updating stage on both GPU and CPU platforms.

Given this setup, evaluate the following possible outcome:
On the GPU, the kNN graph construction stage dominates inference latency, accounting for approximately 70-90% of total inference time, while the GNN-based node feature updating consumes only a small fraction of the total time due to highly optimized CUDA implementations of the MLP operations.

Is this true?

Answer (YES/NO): NO